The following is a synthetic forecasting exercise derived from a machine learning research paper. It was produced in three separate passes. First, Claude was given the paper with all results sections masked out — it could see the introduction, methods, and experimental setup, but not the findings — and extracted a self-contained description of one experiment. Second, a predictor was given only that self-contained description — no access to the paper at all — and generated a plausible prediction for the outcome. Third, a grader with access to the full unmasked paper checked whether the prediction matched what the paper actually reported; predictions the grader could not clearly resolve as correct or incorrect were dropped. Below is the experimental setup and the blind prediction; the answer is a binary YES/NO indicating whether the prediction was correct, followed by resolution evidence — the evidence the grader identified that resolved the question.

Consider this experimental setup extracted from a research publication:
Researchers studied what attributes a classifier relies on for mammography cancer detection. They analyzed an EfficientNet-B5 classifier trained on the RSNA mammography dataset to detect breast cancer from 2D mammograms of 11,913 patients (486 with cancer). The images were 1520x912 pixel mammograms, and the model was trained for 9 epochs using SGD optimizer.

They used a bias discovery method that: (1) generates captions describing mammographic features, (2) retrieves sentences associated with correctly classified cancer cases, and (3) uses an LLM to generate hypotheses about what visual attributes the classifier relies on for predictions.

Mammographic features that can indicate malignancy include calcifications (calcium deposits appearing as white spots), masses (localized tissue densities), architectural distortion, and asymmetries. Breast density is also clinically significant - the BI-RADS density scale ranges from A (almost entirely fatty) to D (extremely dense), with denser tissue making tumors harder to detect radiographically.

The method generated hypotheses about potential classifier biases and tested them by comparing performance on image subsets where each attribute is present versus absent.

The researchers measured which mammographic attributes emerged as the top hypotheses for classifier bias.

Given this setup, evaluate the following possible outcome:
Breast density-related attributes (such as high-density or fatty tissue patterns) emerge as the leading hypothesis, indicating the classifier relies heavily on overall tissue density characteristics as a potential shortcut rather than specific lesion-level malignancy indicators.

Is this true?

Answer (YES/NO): NO